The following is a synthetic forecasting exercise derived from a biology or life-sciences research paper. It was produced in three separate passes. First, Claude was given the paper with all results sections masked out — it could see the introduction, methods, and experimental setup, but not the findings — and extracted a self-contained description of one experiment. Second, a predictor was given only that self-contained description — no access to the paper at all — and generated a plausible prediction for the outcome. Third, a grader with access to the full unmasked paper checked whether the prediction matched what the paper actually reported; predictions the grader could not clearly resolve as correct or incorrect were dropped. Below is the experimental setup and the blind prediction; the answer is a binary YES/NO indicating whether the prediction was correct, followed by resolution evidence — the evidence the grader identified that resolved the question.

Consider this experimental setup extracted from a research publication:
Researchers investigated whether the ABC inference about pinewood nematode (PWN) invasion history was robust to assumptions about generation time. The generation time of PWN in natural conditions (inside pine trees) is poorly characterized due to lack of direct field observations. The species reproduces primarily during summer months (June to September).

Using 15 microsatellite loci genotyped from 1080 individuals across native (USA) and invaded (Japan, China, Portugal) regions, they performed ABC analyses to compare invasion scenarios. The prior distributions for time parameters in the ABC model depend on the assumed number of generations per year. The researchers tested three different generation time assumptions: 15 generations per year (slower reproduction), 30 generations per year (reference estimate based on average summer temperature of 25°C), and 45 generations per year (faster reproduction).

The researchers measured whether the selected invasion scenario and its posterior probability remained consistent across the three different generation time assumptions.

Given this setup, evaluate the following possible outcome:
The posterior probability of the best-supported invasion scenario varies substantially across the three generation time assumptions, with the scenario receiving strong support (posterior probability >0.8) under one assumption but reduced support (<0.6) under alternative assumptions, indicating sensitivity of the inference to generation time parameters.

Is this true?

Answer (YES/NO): NO